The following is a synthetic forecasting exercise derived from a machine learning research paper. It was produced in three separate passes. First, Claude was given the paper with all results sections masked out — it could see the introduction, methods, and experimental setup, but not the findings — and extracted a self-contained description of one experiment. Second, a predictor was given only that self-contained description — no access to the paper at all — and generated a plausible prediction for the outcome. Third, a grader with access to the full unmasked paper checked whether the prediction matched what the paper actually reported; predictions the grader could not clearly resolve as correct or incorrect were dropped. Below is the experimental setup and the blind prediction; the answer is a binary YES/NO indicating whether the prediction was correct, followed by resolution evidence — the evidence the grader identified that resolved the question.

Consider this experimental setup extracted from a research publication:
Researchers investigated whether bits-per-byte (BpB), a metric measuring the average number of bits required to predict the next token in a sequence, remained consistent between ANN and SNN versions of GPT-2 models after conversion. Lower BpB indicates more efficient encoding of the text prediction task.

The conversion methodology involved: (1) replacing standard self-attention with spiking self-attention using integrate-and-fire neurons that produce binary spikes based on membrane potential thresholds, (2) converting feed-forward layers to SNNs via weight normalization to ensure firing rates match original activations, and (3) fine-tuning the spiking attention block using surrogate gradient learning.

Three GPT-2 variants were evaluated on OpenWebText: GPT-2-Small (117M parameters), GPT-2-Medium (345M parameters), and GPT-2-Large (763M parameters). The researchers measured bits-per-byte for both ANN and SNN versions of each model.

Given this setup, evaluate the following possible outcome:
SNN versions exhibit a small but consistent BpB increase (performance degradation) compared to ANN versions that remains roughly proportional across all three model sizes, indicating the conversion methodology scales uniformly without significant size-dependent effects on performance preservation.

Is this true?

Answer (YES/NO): NO